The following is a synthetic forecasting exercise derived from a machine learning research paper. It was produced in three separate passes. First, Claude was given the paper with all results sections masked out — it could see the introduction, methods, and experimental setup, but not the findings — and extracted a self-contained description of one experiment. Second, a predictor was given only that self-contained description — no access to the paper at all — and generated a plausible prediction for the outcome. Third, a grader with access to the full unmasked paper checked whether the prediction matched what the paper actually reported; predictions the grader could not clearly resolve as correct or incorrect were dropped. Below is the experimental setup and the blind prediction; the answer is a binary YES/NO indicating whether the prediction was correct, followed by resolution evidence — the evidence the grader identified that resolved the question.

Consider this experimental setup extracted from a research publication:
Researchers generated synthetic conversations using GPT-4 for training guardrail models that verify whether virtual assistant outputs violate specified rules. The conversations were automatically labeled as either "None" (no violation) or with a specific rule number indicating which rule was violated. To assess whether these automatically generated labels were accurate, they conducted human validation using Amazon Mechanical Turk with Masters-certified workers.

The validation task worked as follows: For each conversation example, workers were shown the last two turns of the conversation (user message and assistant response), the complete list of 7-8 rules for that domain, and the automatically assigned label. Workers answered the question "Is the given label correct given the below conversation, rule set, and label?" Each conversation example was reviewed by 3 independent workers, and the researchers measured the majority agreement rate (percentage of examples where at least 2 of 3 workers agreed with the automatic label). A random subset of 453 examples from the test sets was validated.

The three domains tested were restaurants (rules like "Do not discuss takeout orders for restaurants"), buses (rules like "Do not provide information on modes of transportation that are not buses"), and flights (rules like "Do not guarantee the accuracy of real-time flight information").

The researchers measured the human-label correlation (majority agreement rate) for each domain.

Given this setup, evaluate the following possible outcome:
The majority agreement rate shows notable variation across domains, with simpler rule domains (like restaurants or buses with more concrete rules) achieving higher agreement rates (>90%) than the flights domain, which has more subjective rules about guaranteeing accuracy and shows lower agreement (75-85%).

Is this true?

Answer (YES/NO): NO